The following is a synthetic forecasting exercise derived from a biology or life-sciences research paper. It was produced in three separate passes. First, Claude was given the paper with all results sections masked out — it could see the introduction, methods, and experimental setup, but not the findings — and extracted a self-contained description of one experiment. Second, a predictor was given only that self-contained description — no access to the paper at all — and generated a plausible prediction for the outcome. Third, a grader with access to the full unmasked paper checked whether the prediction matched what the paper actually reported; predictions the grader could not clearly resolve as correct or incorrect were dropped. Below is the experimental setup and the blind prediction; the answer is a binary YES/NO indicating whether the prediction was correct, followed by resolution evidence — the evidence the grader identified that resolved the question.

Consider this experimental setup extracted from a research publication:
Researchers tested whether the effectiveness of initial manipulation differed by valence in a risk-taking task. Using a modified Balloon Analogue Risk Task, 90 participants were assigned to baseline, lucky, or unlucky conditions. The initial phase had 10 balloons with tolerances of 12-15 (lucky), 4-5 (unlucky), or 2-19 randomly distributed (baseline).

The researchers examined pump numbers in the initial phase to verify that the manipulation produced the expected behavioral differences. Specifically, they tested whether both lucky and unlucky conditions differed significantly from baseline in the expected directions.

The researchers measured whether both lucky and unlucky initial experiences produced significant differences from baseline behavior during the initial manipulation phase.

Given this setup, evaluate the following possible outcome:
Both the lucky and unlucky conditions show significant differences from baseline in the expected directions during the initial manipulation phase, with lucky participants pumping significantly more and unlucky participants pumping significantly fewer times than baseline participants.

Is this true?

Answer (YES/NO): NO